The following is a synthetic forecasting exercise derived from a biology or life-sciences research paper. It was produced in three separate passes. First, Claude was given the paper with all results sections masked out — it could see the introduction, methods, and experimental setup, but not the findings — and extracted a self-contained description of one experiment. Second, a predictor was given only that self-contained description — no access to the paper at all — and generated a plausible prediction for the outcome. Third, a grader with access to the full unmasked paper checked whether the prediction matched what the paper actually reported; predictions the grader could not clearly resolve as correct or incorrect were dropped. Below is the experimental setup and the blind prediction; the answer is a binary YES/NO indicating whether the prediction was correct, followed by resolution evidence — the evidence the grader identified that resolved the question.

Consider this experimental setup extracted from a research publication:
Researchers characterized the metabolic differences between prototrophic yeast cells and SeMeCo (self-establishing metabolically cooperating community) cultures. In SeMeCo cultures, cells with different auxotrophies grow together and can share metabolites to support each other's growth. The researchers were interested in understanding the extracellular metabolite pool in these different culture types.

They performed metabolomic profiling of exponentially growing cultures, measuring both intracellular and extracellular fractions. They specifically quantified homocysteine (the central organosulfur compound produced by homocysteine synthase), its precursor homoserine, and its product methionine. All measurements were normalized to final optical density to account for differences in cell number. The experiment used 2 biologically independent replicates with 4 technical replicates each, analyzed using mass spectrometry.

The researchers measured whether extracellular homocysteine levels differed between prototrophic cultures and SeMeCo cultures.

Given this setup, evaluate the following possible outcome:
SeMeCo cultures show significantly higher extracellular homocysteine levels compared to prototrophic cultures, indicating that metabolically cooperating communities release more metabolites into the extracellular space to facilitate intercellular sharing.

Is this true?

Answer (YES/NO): NO